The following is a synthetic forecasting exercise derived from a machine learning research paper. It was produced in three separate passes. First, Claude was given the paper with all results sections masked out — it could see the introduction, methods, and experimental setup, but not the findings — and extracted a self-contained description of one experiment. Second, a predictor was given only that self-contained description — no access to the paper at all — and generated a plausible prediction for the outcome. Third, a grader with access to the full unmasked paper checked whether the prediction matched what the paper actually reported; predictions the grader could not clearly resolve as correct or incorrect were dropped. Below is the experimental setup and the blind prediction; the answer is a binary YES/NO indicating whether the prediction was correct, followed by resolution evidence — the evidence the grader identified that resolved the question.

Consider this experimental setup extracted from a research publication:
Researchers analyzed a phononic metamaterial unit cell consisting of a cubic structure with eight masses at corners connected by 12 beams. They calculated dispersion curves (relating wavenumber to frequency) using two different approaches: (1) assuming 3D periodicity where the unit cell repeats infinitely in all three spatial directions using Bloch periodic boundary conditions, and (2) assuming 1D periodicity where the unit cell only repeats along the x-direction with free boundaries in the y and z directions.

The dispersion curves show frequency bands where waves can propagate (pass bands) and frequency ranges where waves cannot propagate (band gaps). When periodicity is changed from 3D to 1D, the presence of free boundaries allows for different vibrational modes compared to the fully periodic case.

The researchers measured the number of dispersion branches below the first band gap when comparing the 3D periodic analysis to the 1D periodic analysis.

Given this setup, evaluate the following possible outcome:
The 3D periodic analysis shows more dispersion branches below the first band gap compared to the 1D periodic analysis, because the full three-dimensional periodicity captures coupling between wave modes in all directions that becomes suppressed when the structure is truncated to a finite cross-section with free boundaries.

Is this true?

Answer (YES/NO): NO